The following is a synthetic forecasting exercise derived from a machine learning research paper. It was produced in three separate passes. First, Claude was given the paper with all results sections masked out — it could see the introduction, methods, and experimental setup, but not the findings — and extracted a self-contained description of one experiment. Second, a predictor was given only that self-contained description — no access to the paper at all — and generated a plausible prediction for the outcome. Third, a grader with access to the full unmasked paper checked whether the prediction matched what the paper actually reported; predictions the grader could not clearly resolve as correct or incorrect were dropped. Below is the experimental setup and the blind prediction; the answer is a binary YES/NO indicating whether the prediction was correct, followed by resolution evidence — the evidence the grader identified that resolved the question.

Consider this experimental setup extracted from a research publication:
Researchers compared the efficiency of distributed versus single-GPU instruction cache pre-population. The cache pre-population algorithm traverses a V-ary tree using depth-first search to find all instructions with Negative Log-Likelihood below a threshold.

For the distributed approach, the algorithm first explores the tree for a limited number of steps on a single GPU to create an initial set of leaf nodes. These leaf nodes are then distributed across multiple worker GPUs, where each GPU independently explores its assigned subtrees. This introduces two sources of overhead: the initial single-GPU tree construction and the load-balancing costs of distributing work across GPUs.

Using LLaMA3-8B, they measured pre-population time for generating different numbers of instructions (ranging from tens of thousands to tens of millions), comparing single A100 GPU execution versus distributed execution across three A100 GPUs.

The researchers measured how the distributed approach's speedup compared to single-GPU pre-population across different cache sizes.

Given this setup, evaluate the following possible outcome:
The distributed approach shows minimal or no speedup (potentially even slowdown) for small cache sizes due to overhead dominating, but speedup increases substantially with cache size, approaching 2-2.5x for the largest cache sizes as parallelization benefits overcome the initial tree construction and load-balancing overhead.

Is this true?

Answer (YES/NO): NO